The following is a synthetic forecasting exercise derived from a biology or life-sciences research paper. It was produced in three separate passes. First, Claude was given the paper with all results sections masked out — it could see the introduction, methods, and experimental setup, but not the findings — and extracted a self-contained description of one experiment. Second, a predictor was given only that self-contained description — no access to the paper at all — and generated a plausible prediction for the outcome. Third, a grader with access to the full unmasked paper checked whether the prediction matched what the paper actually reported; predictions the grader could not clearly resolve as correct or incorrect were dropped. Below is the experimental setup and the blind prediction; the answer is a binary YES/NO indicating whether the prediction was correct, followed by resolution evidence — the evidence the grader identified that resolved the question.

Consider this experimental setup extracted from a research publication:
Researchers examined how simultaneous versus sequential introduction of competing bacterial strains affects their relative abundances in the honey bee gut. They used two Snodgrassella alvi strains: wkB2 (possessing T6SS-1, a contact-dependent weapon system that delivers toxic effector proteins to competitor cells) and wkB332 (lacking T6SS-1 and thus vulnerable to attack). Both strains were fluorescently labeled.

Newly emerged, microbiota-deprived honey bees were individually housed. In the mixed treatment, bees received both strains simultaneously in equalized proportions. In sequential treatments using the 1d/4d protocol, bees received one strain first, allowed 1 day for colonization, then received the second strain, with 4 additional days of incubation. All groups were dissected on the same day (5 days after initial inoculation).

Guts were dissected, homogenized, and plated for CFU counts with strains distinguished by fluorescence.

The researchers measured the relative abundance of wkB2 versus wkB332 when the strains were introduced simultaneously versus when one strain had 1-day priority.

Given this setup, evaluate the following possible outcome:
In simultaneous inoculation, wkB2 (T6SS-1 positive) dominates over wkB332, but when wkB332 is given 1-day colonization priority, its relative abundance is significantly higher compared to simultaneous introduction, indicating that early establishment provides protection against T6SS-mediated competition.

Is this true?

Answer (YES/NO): YES